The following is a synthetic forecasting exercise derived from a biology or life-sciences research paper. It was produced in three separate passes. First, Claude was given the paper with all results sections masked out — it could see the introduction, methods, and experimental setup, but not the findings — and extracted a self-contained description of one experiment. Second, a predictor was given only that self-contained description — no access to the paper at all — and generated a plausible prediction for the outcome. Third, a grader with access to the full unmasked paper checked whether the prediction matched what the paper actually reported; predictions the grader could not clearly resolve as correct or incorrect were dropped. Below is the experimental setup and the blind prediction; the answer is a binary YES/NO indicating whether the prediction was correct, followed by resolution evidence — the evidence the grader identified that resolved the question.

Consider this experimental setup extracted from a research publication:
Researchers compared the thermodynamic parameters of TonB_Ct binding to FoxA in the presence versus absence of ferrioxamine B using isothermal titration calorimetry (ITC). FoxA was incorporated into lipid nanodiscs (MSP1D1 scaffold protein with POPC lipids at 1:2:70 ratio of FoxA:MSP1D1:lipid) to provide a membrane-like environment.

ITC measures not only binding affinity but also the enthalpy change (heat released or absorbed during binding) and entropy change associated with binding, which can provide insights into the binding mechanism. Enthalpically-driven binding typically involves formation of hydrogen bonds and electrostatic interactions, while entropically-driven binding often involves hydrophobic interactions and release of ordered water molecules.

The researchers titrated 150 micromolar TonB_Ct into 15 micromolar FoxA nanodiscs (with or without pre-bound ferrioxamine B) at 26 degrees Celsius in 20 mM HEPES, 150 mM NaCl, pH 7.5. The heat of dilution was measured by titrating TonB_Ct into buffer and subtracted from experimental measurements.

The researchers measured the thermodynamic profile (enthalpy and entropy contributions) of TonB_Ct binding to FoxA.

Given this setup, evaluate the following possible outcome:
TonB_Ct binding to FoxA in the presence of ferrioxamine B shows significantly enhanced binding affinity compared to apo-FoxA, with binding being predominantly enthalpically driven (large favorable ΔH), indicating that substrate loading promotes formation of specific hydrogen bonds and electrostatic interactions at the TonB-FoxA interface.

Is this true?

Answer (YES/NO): YES